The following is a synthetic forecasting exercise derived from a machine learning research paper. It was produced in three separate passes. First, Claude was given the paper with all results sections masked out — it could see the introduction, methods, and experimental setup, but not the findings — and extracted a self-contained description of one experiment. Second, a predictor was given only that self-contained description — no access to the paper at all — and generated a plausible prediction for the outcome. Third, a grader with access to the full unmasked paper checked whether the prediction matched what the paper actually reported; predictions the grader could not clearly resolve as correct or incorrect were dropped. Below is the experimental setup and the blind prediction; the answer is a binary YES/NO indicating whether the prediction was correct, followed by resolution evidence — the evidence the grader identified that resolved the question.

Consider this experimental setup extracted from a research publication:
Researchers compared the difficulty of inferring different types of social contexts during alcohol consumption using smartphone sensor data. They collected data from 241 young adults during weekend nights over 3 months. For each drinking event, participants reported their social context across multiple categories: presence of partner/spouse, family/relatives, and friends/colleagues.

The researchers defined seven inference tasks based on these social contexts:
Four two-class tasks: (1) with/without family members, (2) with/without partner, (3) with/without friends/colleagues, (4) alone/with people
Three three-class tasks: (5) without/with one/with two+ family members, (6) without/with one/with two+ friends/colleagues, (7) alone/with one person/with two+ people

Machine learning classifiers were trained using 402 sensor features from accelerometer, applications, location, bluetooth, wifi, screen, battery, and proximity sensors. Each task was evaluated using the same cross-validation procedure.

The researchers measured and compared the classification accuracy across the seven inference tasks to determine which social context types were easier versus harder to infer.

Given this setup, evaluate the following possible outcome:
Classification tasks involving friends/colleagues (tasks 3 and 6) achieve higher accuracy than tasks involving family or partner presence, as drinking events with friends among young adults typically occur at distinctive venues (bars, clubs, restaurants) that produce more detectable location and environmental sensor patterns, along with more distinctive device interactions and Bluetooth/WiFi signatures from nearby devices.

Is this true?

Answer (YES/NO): NO